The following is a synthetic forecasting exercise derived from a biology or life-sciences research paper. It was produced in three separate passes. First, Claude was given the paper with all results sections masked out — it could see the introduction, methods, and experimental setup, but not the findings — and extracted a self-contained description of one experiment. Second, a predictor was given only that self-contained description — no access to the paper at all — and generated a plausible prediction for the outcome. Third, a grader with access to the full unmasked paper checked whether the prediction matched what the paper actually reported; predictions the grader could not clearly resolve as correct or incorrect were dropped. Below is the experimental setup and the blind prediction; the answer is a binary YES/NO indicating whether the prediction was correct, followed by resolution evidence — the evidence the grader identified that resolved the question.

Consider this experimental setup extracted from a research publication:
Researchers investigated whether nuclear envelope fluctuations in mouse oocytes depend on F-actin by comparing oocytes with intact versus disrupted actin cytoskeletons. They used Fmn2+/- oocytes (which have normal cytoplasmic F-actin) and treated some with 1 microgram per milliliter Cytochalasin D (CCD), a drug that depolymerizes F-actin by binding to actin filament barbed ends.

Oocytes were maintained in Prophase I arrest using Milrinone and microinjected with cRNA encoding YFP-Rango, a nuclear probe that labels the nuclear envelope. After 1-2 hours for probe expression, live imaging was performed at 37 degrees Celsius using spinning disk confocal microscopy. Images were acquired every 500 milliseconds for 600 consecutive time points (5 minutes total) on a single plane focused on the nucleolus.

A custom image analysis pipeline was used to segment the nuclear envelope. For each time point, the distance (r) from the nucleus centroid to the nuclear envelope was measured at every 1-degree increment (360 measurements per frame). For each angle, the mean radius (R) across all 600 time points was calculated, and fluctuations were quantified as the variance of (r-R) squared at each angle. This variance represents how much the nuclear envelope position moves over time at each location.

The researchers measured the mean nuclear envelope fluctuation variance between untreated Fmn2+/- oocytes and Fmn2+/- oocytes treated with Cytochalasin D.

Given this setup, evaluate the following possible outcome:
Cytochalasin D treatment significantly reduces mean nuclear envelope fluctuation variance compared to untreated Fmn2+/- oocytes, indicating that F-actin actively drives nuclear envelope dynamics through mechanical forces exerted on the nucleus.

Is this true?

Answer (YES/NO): YES